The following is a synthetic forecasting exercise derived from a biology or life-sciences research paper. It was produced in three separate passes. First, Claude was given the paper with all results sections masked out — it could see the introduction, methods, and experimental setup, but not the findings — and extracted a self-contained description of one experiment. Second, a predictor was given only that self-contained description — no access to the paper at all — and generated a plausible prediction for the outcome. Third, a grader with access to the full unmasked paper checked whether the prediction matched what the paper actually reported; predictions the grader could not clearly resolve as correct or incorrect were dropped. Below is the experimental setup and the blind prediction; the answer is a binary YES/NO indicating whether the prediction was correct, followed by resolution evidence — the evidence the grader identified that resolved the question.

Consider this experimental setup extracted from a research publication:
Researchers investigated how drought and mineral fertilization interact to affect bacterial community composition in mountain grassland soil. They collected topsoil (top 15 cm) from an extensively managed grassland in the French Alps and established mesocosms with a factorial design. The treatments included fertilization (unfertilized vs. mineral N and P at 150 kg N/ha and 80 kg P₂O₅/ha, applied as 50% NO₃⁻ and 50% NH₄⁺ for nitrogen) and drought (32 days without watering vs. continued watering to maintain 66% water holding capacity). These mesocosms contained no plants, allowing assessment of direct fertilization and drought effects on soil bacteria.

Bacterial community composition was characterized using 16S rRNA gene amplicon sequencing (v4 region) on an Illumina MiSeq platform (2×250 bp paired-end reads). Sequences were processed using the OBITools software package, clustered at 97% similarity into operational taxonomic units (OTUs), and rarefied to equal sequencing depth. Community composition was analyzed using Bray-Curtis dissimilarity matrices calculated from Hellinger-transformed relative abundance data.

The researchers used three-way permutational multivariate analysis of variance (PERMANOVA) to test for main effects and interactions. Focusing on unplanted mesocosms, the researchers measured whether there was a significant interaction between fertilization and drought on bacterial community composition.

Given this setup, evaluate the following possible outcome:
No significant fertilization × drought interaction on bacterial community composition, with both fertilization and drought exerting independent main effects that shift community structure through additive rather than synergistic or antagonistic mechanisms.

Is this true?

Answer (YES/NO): YES